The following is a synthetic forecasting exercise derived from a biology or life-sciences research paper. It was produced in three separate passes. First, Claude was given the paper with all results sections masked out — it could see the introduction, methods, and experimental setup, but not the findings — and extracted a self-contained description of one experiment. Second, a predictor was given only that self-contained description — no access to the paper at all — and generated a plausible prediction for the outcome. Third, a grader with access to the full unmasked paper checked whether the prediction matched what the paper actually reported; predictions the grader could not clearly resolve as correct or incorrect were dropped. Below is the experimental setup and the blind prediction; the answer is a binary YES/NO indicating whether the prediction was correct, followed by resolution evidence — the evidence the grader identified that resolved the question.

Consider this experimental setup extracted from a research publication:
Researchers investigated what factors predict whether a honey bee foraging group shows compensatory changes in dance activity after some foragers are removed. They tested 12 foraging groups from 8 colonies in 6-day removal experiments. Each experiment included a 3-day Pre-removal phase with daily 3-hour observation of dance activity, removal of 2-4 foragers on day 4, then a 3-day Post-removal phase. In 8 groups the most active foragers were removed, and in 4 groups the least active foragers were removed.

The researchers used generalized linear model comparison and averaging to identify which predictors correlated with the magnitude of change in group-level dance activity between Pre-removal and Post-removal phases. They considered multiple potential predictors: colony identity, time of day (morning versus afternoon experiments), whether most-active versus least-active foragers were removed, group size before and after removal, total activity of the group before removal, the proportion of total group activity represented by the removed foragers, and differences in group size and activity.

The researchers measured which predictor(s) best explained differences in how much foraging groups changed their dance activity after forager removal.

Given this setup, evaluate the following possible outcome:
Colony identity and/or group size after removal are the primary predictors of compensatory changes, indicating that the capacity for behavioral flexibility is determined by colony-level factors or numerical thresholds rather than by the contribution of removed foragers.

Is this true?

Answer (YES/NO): NO